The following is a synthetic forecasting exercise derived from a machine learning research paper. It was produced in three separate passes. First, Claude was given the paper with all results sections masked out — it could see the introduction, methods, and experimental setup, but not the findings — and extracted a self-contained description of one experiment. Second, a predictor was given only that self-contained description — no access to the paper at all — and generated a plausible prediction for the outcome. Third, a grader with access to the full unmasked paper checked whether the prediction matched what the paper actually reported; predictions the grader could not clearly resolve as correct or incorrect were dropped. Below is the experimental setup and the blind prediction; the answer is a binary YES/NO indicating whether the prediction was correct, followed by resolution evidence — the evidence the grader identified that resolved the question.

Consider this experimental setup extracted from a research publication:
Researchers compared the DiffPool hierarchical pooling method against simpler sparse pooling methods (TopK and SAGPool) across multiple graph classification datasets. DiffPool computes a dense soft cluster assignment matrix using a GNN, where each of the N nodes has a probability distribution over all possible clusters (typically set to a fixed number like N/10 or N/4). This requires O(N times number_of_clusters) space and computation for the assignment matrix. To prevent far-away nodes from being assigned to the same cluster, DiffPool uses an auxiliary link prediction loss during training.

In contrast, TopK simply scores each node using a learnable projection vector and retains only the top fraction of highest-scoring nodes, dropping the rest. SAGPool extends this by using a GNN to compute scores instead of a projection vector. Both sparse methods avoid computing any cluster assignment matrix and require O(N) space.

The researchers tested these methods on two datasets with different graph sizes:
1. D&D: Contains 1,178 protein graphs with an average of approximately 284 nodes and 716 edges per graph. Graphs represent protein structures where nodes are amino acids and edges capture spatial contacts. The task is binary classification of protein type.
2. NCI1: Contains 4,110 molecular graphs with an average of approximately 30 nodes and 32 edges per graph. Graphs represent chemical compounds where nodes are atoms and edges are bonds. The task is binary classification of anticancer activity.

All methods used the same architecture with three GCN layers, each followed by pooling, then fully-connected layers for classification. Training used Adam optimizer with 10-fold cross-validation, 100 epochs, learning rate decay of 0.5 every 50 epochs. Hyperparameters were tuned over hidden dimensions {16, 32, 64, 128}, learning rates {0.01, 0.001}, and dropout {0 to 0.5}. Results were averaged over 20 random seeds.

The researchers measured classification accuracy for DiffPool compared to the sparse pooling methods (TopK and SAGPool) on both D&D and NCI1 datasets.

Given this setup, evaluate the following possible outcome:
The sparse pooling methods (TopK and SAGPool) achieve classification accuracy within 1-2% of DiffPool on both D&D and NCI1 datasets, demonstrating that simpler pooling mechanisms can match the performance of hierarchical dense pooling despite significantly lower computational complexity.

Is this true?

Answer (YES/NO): NO